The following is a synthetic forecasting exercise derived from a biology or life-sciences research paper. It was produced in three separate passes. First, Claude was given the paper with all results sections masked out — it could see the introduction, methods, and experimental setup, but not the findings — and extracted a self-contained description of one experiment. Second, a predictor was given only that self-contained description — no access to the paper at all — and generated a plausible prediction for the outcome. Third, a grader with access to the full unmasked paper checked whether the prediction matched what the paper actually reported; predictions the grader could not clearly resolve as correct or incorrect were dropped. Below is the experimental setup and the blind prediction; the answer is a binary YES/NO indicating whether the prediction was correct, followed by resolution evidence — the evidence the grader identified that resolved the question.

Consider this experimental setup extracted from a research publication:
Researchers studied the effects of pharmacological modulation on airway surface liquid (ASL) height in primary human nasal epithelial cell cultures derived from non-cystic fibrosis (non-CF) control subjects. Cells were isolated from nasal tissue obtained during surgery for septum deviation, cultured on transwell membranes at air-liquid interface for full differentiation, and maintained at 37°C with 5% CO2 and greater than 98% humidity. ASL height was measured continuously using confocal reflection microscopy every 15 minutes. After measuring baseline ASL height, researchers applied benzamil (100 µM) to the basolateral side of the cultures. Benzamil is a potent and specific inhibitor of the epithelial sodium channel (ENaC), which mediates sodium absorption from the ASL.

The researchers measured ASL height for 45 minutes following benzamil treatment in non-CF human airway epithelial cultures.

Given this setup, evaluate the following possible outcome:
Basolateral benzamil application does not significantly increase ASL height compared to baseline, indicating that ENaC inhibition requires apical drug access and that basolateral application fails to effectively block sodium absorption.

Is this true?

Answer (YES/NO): NO